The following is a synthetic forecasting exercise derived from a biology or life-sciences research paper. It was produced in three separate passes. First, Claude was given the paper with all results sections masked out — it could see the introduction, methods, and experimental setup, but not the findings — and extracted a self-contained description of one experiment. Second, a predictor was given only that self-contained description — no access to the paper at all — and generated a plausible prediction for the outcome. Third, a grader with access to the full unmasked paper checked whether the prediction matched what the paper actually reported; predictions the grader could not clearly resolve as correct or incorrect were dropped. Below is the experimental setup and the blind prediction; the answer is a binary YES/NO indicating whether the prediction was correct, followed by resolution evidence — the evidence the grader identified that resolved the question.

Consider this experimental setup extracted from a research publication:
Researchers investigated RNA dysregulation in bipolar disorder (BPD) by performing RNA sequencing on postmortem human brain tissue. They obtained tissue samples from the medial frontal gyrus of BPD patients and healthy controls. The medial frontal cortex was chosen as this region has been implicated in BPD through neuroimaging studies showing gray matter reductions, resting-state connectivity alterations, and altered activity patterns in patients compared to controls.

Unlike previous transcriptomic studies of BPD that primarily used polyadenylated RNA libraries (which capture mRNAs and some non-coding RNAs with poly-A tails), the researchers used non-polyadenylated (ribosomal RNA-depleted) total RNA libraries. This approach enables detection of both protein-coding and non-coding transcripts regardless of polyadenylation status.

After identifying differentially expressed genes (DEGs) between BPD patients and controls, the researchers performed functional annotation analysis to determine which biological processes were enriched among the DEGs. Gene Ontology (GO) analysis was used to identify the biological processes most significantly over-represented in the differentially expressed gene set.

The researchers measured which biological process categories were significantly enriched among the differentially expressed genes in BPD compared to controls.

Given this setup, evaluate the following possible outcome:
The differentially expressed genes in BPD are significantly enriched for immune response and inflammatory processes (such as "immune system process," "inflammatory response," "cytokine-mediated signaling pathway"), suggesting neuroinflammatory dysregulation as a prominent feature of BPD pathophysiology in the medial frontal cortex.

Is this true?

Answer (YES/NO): NO